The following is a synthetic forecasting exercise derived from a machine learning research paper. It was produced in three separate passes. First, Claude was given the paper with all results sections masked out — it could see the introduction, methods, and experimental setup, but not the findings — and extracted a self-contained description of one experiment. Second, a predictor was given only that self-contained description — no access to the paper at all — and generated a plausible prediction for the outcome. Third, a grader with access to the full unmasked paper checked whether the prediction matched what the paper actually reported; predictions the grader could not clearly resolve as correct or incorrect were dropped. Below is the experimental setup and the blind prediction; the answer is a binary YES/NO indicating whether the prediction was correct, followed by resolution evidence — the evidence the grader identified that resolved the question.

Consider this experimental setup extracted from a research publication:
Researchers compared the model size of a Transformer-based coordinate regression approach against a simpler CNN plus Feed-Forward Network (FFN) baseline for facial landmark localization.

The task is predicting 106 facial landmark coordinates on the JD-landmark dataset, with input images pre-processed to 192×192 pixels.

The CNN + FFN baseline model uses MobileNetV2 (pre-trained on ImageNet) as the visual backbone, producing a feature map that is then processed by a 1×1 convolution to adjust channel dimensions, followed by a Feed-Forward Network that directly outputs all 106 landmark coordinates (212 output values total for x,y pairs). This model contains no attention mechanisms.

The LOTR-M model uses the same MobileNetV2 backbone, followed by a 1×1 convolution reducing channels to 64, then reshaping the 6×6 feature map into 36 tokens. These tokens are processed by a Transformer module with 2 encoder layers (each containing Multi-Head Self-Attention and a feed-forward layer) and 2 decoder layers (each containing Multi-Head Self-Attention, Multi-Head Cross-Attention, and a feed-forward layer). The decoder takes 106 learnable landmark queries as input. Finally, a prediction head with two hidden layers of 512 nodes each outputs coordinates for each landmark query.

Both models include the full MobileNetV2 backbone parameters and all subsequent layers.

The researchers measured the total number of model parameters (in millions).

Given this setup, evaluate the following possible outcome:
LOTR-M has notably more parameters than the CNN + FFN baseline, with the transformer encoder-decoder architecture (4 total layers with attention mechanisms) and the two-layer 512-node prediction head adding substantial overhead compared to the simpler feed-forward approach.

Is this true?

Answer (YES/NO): NO